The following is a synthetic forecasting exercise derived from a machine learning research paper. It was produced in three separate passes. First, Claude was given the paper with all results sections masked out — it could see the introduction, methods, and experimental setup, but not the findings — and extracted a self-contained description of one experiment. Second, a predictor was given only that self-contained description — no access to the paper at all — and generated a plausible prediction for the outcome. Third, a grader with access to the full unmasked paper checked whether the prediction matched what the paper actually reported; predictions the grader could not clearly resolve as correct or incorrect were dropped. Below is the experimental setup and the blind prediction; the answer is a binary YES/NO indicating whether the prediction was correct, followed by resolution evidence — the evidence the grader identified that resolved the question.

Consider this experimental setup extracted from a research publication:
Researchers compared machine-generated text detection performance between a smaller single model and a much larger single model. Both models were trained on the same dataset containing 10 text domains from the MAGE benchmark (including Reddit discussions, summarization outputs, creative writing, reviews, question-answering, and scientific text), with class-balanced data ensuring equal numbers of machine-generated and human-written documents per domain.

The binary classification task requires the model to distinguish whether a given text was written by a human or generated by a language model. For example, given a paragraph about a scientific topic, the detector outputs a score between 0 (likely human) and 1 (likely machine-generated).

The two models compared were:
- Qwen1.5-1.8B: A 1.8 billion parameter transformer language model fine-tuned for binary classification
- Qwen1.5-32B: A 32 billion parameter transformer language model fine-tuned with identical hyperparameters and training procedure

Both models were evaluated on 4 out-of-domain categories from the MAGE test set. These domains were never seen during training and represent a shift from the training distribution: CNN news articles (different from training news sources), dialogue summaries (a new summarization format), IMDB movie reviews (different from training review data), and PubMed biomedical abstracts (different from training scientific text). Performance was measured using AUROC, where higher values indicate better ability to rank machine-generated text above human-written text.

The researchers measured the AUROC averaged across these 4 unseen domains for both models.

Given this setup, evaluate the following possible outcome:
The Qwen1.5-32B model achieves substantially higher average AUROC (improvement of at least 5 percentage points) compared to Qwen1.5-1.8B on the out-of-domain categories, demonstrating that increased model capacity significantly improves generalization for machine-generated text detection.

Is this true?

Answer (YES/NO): YES